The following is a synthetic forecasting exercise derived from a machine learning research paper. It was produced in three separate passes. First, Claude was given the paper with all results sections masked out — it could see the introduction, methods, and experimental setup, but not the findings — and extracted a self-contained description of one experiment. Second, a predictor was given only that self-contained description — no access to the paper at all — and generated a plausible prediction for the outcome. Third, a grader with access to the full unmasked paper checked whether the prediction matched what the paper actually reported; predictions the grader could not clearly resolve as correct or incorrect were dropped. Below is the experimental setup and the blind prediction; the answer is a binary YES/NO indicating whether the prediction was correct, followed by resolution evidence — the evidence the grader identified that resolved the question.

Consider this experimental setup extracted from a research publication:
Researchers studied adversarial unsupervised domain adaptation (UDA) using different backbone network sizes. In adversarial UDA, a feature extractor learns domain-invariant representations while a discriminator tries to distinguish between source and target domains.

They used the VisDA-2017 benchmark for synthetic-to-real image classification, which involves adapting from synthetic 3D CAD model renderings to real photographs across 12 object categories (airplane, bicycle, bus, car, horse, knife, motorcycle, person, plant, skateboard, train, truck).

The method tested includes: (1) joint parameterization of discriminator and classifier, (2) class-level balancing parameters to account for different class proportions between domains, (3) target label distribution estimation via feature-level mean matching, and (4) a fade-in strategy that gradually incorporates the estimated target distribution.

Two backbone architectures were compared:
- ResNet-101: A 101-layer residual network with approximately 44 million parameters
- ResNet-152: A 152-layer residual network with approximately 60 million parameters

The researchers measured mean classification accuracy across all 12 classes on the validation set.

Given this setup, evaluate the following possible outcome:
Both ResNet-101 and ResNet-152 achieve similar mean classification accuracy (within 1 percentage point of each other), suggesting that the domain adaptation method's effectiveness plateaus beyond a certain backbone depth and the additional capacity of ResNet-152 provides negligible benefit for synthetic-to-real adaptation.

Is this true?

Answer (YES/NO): NO